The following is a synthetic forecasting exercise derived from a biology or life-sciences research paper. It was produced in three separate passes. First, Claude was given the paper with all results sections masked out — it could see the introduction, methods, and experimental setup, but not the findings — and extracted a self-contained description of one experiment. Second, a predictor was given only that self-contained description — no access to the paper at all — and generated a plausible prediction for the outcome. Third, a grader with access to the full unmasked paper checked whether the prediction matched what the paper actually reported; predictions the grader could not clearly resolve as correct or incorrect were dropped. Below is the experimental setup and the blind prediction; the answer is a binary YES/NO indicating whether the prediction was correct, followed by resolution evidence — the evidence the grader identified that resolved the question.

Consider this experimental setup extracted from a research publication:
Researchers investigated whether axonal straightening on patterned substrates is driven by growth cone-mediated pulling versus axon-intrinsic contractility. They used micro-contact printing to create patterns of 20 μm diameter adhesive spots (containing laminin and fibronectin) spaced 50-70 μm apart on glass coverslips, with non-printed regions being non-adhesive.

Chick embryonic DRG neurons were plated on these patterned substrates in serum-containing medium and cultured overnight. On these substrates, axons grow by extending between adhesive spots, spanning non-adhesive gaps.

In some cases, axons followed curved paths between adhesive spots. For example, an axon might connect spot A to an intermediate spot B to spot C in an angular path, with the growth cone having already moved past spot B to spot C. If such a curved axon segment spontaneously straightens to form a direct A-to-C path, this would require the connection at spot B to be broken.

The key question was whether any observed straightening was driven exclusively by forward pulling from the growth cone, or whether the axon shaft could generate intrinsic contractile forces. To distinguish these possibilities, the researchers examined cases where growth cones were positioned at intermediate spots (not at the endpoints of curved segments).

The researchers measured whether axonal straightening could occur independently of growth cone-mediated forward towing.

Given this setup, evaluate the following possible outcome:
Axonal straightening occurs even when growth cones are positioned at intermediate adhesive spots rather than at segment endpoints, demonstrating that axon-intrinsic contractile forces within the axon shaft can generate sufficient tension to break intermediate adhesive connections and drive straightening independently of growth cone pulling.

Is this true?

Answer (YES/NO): NO